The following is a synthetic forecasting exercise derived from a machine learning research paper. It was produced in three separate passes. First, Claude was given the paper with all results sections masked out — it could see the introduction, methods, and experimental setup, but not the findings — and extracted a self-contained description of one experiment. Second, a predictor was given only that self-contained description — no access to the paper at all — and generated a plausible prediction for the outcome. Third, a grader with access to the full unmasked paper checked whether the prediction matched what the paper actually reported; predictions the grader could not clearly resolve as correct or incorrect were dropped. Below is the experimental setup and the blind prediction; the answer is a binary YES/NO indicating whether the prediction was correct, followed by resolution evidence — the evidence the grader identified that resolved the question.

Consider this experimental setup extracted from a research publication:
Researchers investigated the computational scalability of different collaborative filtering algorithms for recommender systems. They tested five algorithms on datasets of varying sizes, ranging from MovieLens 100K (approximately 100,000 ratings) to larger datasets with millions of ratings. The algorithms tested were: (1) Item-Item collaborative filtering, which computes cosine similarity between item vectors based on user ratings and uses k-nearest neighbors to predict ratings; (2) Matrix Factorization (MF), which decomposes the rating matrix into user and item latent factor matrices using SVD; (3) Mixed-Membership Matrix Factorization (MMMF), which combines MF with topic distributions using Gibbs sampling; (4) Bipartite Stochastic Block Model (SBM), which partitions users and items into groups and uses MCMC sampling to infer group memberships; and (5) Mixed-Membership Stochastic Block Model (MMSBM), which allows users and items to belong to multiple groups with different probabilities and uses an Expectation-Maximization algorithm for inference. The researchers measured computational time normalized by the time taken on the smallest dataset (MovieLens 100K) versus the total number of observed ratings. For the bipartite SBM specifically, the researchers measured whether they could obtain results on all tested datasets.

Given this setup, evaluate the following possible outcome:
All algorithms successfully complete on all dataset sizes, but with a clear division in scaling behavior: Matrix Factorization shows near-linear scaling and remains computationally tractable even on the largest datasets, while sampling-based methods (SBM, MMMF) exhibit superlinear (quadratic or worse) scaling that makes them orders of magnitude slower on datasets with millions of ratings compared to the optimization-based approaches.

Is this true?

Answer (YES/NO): NO